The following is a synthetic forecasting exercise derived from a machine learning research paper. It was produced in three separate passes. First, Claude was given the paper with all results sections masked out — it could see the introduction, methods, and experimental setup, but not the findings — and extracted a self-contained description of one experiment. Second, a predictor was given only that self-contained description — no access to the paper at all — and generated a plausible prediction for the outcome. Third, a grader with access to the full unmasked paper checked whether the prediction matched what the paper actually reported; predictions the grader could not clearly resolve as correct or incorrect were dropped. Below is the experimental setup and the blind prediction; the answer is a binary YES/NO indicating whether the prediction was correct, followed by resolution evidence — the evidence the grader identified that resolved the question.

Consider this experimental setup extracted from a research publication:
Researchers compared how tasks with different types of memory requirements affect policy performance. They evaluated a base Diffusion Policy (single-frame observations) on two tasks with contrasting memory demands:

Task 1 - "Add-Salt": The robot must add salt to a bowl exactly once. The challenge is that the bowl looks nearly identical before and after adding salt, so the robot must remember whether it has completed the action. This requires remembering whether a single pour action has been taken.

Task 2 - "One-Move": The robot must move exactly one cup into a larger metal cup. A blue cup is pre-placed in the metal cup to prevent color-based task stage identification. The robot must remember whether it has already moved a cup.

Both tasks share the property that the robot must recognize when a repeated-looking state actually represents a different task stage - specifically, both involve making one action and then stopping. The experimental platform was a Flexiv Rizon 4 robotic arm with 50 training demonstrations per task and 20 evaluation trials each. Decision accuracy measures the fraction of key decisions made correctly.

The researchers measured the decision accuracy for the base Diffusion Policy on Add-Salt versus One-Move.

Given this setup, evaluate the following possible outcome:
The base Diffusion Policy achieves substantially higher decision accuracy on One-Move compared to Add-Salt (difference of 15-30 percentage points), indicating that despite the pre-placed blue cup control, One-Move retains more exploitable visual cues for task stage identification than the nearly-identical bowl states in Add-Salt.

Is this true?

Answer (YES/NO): NO